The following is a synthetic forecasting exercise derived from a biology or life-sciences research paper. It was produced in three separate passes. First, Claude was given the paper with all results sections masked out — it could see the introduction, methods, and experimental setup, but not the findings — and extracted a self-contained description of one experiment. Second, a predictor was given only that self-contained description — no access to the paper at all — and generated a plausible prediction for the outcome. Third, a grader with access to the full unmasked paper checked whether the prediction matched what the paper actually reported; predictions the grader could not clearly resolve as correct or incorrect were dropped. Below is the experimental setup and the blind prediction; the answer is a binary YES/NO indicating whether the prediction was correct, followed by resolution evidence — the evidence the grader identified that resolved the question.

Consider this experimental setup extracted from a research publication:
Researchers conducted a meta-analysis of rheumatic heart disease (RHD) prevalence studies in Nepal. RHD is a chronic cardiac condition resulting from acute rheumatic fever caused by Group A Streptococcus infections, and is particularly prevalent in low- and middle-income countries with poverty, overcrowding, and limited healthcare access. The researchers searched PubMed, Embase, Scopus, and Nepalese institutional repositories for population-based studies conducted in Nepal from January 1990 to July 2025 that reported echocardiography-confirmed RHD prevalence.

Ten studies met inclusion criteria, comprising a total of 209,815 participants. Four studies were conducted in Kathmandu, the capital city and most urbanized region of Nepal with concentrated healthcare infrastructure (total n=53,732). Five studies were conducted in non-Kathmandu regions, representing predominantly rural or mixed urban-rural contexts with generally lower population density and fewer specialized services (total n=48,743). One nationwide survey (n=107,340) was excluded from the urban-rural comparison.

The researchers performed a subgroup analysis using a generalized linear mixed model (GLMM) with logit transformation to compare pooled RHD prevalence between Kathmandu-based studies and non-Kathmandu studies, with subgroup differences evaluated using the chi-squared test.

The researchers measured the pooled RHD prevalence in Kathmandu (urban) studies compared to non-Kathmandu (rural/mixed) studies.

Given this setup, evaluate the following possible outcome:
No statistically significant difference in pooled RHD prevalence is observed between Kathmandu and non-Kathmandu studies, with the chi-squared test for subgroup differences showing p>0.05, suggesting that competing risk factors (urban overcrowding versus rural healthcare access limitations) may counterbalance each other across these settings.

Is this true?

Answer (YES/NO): NO